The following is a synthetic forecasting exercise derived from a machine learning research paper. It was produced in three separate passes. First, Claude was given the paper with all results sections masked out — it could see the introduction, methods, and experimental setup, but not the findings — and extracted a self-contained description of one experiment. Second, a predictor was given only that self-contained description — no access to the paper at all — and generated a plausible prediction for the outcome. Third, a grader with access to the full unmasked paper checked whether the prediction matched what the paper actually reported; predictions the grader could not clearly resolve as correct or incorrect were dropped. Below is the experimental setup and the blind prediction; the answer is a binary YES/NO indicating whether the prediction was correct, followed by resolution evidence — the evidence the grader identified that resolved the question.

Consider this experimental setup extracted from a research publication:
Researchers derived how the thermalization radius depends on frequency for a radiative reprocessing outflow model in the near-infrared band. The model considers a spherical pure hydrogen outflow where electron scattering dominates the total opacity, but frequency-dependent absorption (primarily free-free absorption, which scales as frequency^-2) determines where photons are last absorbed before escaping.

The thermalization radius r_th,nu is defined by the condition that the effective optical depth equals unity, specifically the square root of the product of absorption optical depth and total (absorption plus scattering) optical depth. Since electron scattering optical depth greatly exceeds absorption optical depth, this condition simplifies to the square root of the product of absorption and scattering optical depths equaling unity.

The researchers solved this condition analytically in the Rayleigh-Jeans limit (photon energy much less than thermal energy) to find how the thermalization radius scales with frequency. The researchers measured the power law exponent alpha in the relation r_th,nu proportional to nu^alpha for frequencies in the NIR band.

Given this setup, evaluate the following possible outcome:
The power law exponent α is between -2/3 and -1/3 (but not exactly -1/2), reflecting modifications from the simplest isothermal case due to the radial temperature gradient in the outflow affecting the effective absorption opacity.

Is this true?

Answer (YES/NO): NO